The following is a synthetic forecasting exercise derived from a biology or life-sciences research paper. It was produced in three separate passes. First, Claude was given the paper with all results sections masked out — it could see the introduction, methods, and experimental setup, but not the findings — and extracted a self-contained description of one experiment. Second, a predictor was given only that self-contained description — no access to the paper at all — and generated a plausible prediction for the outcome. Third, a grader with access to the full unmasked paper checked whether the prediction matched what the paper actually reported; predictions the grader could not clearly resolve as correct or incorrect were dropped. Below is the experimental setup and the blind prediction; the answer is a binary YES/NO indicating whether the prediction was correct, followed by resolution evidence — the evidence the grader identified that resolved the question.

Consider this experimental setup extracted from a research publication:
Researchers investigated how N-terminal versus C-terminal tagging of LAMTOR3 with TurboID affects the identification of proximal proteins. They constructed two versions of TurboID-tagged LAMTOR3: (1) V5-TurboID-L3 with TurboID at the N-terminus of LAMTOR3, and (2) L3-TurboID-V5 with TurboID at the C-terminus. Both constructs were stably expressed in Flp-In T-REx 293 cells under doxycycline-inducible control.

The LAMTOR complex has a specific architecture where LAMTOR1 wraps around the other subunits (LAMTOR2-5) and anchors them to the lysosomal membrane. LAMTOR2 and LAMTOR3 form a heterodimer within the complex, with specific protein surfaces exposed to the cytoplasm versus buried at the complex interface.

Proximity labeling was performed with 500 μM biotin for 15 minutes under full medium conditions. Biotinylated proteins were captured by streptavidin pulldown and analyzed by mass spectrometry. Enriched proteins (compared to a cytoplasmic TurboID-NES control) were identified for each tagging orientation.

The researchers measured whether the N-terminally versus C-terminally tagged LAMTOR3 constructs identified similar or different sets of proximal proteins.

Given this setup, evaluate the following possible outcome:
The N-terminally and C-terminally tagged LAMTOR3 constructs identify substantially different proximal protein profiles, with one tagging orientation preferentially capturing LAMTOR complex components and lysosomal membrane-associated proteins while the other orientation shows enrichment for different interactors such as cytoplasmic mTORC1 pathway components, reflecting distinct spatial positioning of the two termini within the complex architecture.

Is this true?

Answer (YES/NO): NO